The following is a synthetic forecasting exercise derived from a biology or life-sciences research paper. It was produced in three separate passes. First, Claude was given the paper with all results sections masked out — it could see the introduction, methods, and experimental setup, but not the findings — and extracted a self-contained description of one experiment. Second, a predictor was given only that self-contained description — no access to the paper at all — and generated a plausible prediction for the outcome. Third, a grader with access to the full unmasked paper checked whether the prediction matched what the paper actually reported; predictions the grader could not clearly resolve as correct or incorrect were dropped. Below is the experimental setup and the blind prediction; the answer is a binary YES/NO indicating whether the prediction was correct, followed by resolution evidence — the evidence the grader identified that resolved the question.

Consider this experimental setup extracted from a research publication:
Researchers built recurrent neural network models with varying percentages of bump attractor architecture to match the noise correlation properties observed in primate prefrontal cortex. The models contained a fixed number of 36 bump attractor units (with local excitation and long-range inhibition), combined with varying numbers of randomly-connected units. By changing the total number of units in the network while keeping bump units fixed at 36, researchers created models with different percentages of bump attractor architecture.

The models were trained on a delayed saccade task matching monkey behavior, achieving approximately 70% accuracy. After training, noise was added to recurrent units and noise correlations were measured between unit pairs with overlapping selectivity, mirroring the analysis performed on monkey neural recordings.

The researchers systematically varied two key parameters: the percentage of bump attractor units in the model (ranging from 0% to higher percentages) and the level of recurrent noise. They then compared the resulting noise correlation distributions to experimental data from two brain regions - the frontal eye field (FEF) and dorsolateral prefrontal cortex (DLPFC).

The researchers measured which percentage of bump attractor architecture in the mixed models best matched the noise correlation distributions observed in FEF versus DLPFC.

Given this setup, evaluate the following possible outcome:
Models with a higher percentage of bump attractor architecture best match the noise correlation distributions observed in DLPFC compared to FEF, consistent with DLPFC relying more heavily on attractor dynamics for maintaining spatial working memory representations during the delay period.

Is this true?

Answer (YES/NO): NO